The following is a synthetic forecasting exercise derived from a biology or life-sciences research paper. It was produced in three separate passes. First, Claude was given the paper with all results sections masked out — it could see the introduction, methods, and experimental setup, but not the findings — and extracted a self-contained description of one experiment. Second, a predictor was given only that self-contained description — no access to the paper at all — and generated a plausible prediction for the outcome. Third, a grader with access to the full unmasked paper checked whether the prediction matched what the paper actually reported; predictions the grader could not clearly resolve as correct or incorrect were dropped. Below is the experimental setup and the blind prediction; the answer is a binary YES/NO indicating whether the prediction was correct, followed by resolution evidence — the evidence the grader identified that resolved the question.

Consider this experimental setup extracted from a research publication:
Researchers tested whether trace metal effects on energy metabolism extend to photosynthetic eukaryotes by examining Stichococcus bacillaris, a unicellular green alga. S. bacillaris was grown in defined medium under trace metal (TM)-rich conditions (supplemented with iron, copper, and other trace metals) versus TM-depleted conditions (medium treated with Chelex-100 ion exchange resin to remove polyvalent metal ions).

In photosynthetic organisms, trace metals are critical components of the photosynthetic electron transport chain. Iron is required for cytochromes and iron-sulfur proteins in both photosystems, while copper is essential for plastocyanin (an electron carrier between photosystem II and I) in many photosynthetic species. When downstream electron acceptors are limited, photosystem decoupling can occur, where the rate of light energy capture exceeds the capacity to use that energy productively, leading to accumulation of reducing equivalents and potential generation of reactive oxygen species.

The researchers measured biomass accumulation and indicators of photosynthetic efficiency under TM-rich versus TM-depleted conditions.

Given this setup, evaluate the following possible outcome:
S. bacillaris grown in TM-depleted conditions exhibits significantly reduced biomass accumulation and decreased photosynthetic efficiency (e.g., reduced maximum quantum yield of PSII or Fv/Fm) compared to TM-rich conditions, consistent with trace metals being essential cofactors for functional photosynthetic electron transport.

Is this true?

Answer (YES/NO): YES